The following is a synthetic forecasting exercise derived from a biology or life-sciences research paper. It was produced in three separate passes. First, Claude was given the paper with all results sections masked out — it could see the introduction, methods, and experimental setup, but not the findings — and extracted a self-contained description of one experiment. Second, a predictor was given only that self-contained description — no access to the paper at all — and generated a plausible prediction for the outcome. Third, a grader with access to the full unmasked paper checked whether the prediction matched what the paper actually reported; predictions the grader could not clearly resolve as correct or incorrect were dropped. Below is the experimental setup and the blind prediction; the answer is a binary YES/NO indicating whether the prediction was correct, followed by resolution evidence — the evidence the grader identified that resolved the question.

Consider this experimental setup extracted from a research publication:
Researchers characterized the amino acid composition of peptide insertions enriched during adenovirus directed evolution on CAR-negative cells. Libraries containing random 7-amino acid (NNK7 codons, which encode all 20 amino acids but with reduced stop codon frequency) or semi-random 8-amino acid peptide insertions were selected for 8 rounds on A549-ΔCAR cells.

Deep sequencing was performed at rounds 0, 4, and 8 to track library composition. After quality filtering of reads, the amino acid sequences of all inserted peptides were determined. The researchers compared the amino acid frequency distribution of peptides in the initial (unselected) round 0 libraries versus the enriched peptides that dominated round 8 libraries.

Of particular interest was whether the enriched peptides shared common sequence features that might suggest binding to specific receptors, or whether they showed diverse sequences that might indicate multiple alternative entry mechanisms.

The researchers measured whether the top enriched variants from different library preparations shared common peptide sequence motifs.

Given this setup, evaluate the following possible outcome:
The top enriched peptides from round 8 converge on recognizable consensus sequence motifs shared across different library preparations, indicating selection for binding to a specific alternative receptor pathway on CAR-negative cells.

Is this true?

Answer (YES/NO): NO